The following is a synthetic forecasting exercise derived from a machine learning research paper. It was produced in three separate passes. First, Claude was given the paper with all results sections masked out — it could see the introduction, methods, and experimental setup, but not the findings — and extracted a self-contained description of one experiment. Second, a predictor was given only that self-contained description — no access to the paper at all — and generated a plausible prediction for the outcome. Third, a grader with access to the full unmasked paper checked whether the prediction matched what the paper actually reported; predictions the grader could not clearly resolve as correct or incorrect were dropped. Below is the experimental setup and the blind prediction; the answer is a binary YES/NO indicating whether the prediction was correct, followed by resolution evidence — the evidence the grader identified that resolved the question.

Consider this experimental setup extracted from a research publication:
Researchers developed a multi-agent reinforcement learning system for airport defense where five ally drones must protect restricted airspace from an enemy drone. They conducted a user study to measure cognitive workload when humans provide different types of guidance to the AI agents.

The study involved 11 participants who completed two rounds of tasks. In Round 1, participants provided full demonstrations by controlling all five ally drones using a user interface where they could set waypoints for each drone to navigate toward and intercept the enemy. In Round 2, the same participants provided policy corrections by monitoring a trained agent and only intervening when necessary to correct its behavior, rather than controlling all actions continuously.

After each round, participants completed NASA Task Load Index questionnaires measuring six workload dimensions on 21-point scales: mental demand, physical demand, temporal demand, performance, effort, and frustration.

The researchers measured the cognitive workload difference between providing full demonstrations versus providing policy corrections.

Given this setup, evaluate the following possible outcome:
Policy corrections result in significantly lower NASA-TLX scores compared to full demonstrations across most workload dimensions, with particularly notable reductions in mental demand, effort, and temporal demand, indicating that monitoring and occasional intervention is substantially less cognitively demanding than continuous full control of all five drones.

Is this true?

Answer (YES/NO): YES